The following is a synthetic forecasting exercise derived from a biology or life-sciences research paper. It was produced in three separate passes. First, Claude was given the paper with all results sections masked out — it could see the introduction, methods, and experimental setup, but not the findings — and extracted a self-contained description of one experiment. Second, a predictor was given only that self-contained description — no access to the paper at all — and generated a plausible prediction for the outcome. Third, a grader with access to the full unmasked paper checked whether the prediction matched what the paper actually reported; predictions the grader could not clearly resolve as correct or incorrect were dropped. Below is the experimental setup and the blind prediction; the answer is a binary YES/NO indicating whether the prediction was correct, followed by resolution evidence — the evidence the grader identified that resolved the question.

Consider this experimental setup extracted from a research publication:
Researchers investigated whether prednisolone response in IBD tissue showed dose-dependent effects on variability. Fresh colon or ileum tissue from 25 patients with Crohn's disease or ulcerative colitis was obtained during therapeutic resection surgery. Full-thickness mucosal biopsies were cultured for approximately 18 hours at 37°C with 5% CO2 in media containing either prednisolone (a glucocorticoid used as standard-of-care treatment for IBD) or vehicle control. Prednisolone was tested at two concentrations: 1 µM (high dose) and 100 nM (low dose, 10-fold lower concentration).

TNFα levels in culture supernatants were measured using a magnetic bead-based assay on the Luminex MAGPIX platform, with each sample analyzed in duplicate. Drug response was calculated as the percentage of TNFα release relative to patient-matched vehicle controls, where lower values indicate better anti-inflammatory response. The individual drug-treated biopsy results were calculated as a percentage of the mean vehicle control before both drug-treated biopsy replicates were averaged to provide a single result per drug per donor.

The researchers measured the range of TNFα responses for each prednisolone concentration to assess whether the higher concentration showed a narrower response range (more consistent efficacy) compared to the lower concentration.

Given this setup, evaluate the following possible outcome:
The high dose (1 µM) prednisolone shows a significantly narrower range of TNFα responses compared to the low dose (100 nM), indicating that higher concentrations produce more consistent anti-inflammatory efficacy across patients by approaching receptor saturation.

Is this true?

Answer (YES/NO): NO